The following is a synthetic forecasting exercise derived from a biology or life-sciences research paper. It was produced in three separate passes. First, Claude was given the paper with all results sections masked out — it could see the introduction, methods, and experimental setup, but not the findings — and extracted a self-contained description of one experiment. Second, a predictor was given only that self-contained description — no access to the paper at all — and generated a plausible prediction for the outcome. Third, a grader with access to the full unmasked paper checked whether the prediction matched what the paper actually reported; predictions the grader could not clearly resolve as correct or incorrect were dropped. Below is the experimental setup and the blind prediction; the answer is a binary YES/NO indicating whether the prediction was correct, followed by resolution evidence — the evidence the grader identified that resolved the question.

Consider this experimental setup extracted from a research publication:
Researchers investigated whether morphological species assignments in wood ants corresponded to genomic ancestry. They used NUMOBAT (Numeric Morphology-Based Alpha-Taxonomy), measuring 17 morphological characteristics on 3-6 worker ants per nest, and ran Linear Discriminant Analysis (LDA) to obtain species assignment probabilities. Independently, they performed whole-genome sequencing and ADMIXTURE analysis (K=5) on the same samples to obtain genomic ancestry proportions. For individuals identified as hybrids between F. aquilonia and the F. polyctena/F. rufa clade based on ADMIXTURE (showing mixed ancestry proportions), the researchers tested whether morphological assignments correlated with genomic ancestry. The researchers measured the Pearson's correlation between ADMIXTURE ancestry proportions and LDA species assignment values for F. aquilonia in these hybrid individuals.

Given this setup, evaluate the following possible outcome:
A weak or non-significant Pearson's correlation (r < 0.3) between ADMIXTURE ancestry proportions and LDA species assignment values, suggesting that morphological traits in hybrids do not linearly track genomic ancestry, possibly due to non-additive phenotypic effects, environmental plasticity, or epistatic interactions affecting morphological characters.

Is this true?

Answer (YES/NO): NO